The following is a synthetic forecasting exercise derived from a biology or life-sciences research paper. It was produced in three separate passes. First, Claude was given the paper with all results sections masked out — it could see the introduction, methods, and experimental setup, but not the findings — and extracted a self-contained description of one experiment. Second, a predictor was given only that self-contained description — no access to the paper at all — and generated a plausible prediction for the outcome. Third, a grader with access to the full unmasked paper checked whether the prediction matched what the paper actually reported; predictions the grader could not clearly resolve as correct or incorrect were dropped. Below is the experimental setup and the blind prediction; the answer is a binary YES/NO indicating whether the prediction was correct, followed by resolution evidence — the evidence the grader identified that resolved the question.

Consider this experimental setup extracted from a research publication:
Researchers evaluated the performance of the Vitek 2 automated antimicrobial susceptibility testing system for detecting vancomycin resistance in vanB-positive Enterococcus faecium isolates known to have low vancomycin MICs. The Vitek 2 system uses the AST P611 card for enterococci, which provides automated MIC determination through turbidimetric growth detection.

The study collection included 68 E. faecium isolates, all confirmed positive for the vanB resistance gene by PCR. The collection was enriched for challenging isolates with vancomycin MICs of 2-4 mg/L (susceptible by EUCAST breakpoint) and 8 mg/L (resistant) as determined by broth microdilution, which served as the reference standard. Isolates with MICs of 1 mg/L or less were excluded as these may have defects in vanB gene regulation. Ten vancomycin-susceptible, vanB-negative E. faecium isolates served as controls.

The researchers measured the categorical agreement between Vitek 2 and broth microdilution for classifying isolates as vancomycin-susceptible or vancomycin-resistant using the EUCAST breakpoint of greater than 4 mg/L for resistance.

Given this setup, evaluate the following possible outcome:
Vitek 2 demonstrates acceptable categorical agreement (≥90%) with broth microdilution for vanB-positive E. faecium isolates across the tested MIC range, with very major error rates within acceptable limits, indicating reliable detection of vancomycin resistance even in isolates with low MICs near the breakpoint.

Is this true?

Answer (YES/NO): NO